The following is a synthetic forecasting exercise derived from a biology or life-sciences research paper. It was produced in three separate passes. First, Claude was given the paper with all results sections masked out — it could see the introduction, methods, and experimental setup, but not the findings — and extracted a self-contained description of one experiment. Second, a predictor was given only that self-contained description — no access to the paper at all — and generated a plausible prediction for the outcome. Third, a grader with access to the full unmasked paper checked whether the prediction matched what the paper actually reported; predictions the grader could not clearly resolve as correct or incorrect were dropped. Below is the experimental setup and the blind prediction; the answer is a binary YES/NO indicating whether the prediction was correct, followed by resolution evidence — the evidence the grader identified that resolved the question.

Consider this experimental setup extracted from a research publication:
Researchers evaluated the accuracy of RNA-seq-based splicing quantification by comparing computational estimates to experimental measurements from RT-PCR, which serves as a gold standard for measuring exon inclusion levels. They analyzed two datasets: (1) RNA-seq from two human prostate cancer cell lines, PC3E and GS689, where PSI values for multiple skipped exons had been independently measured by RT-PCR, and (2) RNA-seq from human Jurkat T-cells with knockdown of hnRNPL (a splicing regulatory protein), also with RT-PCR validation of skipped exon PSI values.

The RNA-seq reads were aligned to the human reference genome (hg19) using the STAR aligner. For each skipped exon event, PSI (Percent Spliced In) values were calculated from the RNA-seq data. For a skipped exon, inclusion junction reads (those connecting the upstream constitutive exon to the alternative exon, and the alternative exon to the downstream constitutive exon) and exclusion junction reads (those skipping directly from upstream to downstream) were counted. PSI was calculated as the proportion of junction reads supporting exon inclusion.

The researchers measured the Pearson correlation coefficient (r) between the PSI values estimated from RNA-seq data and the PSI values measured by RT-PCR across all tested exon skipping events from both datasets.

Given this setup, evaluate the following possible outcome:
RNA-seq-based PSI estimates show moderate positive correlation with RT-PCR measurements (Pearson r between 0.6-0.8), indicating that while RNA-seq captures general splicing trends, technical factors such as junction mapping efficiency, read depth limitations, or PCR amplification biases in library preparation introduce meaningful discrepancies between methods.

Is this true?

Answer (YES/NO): NO